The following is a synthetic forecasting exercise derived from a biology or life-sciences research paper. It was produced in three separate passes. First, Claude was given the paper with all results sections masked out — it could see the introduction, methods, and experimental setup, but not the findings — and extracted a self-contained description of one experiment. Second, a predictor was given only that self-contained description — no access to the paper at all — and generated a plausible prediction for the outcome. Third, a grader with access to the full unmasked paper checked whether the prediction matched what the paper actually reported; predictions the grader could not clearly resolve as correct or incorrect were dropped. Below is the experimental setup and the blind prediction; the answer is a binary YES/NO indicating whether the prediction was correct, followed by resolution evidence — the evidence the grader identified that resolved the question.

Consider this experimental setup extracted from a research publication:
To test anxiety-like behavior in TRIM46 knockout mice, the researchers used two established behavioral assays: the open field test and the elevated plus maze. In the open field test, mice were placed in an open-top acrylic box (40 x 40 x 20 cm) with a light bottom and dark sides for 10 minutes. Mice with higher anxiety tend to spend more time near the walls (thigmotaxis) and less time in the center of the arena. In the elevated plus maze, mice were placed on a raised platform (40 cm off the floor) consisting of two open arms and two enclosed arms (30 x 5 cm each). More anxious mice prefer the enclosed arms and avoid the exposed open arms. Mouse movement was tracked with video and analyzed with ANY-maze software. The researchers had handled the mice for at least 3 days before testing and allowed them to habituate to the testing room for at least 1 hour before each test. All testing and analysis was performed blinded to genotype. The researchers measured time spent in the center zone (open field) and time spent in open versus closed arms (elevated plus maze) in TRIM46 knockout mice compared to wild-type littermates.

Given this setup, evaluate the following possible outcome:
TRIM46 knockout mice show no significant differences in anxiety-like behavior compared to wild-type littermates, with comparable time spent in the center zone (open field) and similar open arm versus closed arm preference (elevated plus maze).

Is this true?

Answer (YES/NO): YES